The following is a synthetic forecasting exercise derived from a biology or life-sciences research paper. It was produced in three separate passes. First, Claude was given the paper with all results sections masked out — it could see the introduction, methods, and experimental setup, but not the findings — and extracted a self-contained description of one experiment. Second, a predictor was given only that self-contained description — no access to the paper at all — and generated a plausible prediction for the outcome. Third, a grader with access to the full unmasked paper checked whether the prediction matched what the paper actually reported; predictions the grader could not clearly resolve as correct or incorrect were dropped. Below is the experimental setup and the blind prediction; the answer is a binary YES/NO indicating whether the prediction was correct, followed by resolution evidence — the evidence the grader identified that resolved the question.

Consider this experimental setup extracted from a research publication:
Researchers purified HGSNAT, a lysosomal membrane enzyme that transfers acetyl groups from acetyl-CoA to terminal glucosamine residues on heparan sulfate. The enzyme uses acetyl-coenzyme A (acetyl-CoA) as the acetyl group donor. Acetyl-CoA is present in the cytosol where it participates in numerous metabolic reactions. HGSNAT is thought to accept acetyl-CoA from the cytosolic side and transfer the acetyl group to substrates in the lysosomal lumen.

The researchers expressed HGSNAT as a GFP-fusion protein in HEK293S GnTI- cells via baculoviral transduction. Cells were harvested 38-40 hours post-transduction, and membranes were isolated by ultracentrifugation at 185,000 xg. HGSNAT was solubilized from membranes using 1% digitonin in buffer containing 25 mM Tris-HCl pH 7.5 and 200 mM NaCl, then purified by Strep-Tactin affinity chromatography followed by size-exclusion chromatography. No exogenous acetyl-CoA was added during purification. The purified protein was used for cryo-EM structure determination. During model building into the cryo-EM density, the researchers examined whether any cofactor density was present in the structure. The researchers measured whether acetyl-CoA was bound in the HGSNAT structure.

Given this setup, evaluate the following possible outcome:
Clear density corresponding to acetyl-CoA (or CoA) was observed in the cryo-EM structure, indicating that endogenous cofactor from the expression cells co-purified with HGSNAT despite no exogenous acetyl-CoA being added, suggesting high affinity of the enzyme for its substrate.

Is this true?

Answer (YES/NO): YES